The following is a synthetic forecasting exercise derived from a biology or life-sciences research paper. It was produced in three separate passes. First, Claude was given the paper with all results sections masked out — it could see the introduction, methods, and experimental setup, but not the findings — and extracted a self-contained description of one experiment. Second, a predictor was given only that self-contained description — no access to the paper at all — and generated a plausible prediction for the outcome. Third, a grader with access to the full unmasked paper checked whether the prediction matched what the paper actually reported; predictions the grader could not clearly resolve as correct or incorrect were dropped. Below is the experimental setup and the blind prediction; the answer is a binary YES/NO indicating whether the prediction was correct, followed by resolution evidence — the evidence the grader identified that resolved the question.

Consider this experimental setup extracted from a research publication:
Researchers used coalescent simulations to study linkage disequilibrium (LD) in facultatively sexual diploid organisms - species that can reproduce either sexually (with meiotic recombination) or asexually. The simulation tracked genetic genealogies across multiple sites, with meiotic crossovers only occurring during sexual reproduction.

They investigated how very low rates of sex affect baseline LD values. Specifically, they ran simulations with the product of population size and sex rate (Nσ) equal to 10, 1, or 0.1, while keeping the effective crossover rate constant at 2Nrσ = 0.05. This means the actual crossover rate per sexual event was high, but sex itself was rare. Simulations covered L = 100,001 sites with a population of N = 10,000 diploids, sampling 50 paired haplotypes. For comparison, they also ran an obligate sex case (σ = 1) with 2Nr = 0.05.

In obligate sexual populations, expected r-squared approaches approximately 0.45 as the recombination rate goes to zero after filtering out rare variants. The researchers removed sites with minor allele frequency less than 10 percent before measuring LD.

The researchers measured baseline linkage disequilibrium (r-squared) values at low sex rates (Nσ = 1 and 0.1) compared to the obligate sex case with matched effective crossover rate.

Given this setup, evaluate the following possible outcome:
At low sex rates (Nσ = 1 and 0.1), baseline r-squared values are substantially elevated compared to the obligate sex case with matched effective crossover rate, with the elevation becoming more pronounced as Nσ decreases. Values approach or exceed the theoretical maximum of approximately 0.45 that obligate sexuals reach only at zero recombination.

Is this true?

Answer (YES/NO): YES